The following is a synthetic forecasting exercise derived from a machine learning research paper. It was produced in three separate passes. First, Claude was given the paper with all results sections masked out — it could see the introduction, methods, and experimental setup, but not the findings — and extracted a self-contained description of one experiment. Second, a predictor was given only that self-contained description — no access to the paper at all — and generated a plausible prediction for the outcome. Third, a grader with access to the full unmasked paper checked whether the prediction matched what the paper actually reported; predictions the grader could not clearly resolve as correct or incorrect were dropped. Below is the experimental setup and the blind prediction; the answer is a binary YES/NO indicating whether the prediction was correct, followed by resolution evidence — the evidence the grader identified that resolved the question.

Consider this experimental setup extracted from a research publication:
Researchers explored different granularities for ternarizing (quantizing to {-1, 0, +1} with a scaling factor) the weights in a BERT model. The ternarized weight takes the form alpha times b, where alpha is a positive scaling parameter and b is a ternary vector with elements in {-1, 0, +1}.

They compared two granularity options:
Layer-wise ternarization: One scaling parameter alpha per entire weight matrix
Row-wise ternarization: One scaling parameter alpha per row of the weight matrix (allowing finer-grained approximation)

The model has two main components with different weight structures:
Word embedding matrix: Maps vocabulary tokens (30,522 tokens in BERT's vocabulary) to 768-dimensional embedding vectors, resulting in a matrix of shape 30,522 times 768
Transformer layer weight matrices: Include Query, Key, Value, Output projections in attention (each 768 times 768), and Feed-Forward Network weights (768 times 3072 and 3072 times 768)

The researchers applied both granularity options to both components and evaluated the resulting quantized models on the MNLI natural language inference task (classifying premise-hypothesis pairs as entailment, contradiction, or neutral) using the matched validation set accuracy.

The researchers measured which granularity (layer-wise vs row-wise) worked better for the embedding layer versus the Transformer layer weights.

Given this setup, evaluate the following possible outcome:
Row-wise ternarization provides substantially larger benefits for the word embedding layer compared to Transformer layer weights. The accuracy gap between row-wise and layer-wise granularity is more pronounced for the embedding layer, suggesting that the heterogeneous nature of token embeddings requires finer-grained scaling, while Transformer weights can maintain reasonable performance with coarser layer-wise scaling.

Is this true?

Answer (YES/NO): YES